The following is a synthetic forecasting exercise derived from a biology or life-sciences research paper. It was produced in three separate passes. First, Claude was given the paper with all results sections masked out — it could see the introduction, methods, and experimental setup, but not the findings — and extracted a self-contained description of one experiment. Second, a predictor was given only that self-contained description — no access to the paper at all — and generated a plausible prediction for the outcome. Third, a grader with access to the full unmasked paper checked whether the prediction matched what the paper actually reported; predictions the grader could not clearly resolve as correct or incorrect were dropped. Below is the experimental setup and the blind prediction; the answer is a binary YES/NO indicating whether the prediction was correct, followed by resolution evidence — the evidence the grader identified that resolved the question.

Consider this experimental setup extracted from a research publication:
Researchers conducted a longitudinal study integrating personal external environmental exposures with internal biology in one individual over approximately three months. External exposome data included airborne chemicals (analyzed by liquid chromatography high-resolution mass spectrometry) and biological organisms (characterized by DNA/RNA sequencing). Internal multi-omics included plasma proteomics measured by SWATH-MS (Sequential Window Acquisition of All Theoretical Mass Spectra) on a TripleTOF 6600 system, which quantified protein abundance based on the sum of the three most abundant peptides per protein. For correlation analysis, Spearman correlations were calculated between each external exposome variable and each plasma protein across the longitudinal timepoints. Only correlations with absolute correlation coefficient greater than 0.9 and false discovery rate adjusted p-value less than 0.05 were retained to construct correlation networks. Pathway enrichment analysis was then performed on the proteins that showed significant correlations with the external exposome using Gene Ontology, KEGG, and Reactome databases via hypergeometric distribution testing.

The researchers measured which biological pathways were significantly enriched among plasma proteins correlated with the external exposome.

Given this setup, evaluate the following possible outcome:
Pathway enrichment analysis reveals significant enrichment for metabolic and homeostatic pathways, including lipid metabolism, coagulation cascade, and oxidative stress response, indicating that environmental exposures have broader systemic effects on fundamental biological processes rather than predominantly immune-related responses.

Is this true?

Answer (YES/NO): NO